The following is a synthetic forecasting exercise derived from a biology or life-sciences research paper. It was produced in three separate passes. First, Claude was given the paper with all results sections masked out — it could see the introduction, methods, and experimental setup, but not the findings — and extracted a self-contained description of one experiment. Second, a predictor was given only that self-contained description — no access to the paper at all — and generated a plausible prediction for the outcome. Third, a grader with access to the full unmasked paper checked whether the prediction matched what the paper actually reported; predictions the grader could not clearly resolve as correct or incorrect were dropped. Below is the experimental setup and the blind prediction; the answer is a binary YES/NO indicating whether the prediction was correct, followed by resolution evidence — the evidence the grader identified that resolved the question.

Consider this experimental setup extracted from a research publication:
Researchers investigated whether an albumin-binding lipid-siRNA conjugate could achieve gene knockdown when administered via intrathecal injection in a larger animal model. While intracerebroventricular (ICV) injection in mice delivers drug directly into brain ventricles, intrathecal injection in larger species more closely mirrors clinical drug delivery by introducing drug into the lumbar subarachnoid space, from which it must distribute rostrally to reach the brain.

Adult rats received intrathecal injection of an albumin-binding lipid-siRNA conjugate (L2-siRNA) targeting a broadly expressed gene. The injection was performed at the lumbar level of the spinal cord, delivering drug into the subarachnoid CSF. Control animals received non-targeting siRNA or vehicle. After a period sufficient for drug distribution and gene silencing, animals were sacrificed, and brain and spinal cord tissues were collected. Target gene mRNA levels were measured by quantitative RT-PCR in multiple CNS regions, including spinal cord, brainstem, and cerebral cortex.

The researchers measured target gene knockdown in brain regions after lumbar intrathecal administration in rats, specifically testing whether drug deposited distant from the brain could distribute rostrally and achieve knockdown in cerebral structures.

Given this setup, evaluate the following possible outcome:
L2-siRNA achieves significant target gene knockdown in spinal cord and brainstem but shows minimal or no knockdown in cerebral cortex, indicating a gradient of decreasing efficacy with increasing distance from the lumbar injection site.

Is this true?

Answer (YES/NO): NO